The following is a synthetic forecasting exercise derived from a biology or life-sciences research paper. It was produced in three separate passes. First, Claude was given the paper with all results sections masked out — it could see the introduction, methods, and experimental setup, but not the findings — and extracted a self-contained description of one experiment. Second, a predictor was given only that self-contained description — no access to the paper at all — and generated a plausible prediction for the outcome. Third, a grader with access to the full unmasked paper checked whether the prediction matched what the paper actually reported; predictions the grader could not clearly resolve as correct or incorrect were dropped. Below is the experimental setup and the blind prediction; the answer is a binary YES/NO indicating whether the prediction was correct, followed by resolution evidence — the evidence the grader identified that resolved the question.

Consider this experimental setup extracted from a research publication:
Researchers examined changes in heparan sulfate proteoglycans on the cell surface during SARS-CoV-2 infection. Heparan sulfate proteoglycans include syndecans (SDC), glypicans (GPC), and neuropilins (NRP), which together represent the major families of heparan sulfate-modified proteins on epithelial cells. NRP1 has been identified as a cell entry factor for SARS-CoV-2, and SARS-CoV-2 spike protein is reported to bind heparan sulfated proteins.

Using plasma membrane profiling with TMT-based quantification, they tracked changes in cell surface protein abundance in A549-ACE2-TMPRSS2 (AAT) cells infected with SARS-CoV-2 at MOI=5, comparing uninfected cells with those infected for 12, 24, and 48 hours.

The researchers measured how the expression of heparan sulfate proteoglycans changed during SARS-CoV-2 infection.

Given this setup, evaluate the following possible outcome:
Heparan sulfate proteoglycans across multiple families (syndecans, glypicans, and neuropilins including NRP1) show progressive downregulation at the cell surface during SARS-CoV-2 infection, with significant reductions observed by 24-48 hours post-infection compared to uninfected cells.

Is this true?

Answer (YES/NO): YES